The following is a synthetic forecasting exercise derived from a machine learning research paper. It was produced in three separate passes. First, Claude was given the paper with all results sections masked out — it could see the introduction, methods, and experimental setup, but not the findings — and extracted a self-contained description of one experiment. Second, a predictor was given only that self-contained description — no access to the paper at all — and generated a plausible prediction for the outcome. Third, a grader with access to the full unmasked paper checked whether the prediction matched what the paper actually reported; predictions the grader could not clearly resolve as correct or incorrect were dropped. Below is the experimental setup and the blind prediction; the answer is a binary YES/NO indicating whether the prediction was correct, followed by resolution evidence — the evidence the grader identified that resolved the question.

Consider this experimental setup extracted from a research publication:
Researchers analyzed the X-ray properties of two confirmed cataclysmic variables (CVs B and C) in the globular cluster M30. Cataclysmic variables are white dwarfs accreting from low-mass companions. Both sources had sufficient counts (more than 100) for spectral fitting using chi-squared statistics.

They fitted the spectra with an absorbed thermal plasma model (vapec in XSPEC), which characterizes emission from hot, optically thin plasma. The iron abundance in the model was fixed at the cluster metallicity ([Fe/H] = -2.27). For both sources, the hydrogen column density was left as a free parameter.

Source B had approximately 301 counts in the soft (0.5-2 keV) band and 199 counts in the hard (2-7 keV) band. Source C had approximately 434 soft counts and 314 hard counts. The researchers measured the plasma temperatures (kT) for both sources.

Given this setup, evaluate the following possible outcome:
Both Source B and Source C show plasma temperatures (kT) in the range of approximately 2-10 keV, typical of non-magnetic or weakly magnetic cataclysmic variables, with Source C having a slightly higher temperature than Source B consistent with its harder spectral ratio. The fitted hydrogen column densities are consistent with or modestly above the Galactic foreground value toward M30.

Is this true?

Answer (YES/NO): NO